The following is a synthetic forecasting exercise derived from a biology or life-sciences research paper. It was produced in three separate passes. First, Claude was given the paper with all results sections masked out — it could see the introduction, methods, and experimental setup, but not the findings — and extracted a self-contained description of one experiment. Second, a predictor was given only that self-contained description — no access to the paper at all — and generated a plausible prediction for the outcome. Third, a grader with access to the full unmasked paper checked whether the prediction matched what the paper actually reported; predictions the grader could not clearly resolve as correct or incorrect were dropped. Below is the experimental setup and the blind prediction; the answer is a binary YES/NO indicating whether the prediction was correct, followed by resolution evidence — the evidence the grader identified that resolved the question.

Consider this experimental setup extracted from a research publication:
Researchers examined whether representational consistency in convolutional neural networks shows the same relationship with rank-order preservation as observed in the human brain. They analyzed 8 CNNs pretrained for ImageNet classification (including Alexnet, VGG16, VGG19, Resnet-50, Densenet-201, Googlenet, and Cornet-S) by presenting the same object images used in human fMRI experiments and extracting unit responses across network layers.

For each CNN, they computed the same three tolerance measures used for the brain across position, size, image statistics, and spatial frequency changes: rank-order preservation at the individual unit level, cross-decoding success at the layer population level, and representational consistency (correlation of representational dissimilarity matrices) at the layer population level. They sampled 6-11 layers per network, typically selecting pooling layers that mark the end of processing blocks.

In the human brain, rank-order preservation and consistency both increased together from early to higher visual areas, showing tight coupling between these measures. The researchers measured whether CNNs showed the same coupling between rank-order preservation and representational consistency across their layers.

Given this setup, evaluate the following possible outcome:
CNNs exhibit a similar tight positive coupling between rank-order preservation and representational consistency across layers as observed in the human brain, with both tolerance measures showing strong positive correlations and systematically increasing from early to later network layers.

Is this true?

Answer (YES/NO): NO